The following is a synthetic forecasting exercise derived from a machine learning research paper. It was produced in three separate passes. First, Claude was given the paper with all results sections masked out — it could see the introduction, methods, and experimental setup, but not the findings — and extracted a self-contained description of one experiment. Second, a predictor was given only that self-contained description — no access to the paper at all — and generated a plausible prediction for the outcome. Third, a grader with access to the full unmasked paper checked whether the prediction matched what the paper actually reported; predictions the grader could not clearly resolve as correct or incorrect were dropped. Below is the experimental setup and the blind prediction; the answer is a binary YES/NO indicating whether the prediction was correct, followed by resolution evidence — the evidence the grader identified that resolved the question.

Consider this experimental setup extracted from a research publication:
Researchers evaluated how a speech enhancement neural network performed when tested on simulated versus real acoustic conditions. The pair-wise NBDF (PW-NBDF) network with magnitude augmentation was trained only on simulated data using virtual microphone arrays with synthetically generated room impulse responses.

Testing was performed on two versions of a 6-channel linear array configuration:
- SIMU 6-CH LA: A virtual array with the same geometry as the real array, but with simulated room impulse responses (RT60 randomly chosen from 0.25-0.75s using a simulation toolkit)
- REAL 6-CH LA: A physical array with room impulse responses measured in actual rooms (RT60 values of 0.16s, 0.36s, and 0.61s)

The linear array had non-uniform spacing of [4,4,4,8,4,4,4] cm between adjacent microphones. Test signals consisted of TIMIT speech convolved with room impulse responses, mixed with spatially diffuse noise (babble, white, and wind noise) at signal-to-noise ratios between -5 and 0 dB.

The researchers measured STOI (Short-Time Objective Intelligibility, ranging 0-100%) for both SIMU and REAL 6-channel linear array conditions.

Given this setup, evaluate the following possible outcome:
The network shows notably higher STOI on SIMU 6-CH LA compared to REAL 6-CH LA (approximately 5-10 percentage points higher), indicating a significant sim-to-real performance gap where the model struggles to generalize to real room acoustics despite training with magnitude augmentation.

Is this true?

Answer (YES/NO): NO